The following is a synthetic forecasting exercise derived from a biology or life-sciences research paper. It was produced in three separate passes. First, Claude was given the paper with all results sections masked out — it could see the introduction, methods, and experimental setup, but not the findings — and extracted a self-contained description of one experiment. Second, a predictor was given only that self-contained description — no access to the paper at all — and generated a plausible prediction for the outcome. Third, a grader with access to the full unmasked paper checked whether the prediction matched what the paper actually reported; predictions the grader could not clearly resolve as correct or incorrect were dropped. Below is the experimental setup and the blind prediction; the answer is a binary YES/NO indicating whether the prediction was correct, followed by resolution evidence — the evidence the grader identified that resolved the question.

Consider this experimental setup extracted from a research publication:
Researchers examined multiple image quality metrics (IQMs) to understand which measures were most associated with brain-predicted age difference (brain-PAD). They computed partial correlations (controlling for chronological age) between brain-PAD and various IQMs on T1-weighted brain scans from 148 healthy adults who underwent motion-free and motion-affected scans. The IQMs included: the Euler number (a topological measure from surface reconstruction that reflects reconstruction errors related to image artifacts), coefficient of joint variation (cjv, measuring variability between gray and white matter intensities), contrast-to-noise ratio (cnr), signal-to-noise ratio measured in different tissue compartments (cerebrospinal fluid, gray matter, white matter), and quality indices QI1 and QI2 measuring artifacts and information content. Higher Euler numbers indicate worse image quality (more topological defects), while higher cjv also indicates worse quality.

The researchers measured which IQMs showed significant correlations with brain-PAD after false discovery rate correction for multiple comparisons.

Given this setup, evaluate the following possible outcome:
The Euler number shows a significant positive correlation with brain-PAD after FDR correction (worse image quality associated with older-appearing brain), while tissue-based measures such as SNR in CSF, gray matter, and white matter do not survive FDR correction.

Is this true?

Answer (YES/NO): NO